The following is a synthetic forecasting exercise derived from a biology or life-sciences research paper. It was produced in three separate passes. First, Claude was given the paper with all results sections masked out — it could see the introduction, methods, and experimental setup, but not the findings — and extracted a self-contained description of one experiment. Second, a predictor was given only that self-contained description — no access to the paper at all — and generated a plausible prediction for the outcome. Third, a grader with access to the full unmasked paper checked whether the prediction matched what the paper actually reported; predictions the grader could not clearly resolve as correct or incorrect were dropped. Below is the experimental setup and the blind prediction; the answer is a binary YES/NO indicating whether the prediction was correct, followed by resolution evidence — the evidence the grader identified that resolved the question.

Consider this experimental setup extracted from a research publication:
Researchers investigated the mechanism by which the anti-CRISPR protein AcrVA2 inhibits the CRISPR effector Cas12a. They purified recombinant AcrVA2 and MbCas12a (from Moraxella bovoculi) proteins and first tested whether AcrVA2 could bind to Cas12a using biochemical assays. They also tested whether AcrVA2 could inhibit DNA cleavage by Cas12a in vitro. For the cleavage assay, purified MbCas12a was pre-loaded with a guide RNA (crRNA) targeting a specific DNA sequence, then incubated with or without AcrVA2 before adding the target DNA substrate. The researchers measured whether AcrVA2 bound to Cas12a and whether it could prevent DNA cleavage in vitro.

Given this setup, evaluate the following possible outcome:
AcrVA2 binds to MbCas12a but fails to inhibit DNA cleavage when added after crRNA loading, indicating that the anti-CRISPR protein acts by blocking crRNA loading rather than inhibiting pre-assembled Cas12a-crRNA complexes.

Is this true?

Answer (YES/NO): NO